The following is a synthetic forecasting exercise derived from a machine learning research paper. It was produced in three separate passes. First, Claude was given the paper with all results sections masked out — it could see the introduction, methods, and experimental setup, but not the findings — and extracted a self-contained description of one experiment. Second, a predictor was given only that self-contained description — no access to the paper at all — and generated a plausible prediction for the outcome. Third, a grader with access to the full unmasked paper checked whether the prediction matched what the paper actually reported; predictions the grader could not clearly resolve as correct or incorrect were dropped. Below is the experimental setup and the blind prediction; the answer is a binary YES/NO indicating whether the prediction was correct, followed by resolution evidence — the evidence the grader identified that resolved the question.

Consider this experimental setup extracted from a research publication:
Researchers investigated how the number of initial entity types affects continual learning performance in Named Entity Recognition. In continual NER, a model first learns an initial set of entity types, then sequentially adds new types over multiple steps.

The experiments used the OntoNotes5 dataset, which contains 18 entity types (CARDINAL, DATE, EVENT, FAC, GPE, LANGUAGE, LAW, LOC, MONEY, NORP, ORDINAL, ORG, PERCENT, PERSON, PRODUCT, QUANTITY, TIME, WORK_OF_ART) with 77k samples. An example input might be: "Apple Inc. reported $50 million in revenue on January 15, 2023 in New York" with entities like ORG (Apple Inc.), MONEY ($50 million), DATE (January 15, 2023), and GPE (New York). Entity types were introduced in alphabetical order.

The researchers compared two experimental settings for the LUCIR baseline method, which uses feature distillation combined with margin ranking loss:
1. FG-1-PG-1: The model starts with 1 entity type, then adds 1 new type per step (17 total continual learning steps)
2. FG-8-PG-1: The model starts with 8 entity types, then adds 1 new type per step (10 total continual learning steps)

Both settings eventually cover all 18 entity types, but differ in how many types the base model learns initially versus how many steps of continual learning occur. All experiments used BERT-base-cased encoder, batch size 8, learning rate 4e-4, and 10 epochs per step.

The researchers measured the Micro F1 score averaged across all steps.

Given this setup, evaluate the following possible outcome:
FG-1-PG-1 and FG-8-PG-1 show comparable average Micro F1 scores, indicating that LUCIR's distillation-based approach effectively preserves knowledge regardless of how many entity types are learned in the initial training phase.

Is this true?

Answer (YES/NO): NO